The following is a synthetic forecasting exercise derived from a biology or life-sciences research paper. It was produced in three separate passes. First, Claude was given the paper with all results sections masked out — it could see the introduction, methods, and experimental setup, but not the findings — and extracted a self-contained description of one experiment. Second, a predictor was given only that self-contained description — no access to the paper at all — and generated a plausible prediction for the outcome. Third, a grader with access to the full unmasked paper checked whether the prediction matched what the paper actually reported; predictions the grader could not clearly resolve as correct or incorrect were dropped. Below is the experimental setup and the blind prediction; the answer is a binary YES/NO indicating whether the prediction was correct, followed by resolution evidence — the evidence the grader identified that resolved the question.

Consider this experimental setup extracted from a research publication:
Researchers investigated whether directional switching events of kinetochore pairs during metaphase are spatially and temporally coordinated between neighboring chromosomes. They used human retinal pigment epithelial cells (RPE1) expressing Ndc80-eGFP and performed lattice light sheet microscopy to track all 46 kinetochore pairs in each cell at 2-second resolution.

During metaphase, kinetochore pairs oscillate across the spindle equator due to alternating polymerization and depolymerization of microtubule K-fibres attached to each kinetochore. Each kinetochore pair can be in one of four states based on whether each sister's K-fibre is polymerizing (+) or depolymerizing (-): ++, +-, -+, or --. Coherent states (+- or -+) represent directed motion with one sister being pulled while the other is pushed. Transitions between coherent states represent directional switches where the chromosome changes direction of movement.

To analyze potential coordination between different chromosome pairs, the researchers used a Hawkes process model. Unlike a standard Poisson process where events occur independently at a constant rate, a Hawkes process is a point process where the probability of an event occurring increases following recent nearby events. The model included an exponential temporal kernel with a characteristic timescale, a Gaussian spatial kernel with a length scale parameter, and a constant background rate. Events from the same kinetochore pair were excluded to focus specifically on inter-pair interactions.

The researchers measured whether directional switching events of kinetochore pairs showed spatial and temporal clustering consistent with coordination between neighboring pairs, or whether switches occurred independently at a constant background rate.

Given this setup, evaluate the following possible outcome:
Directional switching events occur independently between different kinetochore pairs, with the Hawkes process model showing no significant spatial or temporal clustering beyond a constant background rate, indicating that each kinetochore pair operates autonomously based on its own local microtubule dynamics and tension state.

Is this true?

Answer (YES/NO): NO